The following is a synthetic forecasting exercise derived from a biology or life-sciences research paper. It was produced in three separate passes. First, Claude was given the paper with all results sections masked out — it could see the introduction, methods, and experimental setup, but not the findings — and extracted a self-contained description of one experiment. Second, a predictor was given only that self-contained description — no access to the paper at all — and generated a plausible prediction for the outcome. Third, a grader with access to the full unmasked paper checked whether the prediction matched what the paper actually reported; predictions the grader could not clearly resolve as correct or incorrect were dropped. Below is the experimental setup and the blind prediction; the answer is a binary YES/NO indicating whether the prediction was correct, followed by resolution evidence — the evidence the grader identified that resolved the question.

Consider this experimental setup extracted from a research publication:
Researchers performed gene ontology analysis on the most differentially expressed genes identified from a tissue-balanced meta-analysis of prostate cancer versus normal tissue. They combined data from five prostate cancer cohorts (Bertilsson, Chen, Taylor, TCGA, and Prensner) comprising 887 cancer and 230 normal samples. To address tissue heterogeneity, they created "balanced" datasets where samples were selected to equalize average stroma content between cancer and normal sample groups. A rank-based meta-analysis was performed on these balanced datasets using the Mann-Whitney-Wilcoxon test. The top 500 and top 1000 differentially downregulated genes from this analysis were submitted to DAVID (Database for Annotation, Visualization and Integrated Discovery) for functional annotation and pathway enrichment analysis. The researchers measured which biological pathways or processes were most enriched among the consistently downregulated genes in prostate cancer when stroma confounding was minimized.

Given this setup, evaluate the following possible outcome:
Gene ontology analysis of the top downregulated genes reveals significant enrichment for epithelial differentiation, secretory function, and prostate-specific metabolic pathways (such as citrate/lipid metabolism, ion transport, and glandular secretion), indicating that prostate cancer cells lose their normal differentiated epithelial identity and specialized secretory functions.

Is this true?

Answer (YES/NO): NO